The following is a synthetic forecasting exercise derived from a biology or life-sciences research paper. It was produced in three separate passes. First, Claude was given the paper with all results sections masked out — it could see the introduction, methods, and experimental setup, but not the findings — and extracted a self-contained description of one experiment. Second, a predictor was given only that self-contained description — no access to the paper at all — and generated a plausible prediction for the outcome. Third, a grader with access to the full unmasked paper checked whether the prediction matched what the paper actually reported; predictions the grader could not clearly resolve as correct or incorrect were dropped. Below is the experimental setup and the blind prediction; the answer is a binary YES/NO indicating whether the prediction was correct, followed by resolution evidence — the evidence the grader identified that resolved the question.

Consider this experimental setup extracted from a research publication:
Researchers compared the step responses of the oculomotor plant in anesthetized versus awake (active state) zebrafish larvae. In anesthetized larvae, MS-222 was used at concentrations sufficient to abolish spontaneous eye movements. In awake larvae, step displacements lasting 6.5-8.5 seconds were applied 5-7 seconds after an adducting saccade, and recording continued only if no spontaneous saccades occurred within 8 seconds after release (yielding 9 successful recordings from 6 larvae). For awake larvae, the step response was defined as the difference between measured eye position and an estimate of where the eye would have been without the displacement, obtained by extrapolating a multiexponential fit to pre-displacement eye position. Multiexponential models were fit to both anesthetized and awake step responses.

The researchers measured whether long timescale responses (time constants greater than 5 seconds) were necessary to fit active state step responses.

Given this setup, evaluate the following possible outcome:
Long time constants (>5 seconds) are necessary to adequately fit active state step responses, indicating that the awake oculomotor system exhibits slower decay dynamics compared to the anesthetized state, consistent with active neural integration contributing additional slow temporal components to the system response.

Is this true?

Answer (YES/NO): NO